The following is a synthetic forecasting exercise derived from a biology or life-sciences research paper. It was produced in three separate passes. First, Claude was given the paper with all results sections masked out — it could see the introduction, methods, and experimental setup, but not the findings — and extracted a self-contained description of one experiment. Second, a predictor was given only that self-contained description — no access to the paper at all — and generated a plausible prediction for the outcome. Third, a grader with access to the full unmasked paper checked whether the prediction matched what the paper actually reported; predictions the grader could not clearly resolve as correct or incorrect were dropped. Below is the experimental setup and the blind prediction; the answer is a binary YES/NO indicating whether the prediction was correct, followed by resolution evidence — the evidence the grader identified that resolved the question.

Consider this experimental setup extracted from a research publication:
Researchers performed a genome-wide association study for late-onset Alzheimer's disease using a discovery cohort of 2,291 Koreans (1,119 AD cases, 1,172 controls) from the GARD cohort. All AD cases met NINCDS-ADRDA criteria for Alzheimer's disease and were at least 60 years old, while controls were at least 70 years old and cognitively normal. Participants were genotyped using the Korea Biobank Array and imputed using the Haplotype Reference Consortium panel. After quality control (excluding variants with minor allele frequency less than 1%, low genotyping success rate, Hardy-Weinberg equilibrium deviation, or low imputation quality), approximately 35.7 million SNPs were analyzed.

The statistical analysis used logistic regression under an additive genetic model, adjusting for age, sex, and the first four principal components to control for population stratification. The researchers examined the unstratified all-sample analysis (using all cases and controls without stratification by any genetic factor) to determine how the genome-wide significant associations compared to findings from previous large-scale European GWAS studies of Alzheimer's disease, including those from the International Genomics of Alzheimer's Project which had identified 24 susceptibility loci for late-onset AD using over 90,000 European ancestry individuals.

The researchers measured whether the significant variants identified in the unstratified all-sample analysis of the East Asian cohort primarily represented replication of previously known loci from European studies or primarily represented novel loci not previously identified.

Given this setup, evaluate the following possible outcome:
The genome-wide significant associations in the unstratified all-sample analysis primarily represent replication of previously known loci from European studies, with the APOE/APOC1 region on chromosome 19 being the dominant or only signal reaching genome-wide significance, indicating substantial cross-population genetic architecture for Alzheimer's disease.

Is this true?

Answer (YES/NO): YES